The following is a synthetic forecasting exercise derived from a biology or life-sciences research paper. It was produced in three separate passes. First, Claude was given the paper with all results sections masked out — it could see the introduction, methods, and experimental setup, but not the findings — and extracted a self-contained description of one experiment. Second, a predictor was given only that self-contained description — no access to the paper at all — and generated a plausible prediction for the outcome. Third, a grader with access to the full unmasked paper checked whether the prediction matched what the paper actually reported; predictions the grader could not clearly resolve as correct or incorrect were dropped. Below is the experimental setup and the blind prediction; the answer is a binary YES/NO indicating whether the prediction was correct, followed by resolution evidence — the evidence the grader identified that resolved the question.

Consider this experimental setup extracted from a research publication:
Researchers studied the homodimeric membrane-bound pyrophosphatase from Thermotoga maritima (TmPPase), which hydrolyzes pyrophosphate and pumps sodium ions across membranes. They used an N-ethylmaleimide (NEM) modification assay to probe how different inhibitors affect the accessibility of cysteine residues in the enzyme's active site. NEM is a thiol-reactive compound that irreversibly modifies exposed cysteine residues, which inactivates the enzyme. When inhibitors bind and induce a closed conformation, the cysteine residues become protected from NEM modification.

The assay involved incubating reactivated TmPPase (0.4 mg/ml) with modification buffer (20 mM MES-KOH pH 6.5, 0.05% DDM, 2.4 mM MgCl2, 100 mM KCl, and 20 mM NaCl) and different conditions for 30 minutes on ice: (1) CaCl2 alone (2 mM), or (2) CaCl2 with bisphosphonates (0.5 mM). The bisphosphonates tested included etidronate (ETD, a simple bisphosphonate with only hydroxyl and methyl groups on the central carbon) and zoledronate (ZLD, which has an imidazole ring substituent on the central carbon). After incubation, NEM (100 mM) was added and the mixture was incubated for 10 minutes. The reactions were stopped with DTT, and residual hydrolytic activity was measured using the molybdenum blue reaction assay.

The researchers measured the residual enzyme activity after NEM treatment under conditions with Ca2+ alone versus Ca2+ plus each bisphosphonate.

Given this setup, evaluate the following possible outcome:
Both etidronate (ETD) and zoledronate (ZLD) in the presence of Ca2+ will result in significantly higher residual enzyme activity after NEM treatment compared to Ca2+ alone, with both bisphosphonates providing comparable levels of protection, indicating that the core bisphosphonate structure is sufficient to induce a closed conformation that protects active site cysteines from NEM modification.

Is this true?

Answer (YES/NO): YES